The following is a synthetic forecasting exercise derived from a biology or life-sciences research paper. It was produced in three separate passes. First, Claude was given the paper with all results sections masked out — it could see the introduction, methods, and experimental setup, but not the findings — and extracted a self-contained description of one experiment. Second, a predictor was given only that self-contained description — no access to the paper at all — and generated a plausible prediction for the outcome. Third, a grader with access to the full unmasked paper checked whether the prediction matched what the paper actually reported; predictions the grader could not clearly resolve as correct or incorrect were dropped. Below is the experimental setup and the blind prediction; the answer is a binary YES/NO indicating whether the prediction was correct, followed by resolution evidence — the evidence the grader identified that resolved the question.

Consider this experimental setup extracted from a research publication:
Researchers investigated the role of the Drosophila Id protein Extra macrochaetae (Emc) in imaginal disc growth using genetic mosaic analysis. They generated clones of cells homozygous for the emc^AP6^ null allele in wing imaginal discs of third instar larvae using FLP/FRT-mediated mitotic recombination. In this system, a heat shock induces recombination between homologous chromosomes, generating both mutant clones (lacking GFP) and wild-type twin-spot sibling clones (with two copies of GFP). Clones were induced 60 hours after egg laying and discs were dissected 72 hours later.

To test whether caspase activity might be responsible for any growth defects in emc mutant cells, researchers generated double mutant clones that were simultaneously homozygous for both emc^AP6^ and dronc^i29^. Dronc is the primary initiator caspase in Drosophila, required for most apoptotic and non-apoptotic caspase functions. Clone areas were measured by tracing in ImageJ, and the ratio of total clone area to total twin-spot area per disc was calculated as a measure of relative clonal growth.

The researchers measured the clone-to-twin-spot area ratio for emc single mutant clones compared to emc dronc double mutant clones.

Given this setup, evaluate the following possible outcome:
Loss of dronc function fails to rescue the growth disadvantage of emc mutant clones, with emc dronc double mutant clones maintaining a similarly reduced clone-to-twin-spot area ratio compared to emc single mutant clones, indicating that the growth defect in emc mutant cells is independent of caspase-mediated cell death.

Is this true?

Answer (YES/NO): NO